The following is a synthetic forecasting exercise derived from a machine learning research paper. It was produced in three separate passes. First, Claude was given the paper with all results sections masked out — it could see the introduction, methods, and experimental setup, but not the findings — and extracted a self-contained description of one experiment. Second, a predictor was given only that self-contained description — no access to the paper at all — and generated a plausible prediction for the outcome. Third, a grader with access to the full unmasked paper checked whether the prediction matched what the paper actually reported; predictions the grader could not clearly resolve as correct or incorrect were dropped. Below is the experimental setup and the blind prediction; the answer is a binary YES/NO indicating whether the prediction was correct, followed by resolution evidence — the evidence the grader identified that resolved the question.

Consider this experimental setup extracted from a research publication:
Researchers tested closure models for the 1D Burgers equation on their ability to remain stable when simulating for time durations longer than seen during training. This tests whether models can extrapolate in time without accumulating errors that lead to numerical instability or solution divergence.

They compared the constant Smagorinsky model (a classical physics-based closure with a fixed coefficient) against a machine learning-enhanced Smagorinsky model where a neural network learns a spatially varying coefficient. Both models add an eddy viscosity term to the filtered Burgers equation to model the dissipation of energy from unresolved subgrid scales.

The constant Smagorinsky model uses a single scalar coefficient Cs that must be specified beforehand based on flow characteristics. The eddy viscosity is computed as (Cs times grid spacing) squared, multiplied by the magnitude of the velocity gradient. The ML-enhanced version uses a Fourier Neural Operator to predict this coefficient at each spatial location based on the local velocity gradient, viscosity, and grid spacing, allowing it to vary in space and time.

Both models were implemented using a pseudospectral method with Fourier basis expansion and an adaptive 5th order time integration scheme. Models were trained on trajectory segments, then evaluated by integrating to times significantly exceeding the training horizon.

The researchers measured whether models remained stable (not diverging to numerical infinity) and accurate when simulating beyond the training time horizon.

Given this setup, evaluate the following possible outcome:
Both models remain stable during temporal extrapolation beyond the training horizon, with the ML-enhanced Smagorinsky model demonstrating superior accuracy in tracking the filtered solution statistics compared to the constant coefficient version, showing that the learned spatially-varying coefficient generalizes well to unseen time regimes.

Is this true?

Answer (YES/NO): YES